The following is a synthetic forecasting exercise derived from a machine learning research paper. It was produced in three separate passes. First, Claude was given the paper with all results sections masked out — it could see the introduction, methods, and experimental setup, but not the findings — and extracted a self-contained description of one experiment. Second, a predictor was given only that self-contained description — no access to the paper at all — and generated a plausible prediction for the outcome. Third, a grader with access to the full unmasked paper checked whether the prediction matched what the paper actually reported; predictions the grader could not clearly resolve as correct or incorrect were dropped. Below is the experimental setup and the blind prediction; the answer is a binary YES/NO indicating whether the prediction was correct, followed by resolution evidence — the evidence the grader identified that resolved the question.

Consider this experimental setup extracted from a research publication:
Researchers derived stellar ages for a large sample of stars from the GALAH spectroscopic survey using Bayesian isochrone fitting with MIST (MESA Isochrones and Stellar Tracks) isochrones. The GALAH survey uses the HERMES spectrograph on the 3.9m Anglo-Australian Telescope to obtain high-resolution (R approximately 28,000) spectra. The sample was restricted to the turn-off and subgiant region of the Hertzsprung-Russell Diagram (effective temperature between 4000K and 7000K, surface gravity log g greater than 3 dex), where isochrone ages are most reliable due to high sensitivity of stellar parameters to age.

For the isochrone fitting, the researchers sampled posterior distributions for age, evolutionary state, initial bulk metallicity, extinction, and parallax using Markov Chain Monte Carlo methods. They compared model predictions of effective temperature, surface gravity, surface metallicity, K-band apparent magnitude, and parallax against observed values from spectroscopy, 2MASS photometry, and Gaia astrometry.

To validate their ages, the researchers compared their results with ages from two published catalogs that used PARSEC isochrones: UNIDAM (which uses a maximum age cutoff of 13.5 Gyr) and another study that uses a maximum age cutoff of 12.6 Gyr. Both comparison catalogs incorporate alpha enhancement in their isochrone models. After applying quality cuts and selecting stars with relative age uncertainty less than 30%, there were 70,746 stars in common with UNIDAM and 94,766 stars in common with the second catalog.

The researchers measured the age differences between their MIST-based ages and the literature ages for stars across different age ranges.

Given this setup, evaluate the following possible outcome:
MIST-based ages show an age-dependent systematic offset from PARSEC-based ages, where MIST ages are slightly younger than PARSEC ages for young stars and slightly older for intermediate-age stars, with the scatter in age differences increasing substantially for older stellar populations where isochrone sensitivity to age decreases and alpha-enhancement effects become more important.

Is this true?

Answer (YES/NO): NO